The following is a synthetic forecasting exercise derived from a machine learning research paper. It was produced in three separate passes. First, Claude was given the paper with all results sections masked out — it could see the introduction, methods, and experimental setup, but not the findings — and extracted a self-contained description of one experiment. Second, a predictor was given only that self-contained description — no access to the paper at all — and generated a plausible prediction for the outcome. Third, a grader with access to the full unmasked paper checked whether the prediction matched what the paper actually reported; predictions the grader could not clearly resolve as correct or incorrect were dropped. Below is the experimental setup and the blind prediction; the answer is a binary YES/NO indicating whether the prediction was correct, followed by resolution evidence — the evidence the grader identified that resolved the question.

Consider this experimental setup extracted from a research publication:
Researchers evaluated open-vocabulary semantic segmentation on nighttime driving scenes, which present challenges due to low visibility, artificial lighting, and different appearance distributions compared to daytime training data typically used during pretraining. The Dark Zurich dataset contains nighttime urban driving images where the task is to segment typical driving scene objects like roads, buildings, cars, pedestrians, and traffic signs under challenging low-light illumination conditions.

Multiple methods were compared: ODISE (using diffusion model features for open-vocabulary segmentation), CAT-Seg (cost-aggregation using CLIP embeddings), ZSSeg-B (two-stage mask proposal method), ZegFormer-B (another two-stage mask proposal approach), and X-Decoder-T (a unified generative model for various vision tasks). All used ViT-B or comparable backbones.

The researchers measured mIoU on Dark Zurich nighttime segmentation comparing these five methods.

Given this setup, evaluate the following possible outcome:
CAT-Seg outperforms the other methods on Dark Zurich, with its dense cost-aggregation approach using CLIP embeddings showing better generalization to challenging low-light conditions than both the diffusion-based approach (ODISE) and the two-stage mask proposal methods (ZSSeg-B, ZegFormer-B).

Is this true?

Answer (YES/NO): NO